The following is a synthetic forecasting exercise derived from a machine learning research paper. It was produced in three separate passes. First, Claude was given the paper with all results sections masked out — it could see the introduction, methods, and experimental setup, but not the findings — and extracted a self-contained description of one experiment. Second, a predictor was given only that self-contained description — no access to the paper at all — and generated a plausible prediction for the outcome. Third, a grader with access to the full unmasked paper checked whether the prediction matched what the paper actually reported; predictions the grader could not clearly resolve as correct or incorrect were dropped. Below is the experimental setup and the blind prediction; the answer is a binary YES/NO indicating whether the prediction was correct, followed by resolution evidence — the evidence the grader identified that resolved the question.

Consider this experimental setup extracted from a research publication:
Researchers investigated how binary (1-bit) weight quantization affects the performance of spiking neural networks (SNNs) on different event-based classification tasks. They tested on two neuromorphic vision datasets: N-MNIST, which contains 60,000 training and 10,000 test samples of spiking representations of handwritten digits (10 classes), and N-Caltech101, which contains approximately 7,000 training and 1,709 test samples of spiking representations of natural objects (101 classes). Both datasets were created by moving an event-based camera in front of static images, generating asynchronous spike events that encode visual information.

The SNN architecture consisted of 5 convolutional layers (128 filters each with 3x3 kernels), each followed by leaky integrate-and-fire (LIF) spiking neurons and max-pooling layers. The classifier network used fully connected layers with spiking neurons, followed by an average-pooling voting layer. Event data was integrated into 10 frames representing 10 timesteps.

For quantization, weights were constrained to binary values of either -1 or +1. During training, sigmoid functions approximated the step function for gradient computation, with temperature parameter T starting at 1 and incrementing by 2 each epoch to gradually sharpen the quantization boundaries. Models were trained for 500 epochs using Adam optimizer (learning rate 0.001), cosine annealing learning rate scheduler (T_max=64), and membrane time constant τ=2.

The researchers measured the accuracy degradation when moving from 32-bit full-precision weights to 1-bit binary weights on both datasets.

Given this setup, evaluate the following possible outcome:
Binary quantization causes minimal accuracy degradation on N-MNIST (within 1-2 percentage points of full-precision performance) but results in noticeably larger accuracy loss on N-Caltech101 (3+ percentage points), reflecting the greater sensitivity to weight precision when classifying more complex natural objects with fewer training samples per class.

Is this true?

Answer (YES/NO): YES